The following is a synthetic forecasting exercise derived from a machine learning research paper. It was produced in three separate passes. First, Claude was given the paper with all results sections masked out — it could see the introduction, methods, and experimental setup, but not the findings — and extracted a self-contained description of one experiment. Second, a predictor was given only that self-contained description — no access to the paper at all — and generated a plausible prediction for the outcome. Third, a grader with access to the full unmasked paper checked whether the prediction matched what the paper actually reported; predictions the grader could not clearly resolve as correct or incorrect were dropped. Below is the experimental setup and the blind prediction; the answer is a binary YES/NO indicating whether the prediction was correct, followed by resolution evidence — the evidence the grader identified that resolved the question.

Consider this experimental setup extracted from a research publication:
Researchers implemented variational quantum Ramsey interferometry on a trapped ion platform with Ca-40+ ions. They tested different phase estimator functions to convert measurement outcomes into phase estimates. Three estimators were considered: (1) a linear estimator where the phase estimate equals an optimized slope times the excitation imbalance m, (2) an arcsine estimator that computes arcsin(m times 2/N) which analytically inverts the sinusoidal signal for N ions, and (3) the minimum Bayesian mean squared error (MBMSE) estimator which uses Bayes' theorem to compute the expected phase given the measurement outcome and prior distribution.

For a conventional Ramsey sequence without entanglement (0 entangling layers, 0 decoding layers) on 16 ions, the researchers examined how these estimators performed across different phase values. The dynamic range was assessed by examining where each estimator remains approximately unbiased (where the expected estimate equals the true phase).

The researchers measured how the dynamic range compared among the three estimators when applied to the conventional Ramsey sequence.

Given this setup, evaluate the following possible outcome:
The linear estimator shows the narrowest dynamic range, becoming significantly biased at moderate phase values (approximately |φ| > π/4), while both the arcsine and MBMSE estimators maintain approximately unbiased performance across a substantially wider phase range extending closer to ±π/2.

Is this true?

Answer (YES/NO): NO